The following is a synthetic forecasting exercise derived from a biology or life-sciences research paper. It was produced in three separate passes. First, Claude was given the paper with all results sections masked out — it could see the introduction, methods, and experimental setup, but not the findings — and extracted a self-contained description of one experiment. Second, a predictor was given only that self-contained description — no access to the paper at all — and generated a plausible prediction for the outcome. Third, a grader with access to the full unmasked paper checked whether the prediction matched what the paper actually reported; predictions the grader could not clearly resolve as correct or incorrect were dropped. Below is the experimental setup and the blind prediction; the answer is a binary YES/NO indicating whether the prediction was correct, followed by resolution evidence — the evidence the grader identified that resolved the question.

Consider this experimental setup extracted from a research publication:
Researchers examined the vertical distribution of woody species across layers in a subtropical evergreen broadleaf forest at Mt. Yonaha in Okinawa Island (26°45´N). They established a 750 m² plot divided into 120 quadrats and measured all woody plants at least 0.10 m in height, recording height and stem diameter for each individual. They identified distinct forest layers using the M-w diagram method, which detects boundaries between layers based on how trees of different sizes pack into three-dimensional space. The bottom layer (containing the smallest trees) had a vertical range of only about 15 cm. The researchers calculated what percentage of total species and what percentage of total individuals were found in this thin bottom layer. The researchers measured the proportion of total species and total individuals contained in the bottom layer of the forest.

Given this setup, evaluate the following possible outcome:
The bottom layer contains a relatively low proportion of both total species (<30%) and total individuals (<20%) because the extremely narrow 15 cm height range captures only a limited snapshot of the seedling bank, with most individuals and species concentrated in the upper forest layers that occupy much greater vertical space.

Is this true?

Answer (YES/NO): NO